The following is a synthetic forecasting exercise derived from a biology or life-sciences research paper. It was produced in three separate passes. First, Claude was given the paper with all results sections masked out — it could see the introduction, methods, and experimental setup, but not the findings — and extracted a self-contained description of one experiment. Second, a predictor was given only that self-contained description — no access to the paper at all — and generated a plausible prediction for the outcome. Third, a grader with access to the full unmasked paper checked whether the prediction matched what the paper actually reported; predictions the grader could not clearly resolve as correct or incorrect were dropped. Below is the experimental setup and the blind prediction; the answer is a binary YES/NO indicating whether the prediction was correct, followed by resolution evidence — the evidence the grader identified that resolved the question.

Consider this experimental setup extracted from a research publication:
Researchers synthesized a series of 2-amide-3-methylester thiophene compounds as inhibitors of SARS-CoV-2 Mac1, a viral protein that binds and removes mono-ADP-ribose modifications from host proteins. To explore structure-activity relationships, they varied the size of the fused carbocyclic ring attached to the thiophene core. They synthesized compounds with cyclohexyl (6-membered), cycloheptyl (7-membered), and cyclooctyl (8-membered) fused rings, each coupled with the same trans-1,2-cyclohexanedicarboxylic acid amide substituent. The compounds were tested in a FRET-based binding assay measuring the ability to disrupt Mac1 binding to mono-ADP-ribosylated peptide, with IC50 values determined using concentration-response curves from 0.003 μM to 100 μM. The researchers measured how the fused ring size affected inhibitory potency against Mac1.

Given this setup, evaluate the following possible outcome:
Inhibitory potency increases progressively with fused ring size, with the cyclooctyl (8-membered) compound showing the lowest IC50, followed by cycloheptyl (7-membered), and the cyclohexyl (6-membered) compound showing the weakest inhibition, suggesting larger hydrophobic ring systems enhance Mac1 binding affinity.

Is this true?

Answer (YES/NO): YES